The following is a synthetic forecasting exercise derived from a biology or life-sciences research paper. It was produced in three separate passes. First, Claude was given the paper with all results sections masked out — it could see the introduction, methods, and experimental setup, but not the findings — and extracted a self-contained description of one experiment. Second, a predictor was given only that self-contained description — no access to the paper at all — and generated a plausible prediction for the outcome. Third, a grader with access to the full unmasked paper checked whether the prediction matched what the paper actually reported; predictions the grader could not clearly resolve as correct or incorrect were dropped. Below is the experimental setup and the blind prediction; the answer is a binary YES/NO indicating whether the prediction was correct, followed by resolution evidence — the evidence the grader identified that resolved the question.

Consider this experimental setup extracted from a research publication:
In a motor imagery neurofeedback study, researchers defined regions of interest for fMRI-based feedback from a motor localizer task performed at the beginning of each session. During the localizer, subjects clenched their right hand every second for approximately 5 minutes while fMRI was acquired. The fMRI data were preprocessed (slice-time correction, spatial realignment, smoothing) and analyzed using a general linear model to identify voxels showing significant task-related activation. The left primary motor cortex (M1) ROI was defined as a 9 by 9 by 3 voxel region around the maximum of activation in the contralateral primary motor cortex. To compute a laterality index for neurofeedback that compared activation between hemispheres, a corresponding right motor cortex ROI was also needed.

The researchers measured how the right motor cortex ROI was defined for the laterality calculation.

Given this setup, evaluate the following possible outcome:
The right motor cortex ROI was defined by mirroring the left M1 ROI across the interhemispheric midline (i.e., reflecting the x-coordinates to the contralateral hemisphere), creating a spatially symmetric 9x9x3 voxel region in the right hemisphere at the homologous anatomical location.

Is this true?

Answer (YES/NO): YES